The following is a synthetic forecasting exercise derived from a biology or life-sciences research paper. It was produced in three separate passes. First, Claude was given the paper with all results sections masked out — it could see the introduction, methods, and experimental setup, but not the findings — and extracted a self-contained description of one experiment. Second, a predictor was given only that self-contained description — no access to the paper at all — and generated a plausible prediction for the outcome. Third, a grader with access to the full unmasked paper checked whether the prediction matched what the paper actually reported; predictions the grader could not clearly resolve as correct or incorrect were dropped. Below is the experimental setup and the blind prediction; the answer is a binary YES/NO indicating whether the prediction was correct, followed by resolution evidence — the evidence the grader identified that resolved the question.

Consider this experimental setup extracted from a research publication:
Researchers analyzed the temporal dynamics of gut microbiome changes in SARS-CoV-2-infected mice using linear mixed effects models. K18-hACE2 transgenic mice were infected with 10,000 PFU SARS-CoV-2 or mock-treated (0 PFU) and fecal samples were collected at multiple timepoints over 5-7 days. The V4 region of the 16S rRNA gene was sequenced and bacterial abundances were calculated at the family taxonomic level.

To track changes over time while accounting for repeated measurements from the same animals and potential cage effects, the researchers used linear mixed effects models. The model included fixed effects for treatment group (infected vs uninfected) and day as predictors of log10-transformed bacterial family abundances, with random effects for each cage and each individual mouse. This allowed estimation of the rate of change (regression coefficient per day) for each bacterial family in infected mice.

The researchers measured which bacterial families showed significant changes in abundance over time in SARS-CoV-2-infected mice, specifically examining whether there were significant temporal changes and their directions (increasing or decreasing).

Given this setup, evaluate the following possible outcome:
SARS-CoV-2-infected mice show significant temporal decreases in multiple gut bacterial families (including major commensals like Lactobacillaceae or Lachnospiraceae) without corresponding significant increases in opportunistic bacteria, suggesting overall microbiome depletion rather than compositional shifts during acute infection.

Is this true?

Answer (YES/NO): NO